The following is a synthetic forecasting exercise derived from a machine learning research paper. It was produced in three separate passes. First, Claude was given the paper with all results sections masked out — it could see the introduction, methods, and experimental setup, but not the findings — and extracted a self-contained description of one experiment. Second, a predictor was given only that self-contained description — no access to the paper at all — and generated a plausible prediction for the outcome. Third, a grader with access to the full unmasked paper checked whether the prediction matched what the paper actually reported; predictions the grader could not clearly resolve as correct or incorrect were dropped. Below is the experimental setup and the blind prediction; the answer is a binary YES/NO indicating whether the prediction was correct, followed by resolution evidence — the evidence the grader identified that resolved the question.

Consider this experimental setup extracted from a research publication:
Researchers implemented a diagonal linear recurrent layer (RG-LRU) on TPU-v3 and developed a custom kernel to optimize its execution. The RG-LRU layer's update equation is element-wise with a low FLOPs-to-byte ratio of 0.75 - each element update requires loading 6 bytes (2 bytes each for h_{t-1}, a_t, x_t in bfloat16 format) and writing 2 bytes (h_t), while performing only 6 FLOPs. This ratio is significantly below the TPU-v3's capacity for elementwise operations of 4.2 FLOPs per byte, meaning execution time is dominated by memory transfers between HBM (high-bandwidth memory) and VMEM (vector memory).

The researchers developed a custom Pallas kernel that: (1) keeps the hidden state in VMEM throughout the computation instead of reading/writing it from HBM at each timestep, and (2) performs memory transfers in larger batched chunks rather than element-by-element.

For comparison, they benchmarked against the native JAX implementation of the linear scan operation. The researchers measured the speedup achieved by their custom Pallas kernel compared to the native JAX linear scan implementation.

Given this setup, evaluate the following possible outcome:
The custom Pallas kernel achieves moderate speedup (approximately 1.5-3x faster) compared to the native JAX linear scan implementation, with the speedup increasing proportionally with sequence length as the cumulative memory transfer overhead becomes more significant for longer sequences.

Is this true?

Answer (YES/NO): NO